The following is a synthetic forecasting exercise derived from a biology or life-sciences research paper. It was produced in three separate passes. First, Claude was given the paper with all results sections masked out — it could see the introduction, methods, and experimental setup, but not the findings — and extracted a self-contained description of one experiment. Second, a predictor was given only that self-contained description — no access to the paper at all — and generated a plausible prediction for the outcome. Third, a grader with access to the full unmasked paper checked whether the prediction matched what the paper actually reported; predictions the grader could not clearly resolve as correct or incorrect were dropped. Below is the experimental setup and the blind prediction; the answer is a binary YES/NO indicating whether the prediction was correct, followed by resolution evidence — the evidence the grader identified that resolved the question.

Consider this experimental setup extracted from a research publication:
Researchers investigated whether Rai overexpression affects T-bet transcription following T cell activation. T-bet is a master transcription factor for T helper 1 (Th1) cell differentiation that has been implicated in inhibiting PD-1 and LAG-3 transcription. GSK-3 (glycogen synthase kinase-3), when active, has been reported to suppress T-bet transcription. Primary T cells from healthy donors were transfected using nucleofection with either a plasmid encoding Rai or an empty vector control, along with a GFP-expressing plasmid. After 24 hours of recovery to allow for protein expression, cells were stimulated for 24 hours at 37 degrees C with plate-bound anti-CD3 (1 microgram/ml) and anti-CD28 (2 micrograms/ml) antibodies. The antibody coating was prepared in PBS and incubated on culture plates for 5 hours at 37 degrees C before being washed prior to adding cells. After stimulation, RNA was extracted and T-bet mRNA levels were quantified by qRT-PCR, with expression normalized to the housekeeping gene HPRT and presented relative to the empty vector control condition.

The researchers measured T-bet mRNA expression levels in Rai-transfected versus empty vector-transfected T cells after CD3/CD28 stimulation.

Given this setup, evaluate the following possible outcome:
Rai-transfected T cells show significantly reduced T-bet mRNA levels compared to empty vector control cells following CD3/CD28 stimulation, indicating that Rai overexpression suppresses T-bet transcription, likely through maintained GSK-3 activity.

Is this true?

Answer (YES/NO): YES